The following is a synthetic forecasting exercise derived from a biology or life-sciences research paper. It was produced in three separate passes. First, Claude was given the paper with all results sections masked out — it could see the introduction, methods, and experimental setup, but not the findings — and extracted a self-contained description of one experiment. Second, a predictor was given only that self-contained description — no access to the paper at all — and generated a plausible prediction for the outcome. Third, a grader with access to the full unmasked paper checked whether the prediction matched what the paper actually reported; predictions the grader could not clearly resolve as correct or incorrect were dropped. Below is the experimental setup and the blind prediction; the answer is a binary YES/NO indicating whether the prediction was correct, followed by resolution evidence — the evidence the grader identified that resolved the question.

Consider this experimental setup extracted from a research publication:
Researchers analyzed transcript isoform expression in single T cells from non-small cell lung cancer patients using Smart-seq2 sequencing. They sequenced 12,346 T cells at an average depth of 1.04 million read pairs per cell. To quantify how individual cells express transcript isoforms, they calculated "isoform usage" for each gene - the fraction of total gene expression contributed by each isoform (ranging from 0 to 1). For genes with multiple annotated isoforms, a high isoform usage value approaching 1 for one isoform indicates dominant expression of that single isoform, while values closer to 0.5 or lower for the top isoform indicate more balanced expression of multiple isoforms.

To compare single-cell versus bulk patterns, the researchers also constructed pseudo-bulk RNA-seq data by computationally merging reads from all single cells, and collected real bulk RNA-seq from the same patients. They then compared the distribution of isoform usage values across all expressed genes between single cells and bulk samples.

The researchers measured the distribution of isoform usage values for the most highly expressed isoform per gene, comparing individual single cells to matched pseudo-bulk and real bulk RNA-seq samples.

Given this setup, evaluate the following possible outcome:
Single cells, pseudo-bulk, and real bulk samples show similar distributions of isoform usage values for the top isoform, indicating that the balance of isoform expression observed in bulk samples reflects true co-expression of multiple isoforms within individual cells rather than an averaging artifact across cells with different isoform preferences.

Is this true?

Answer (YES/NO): NO